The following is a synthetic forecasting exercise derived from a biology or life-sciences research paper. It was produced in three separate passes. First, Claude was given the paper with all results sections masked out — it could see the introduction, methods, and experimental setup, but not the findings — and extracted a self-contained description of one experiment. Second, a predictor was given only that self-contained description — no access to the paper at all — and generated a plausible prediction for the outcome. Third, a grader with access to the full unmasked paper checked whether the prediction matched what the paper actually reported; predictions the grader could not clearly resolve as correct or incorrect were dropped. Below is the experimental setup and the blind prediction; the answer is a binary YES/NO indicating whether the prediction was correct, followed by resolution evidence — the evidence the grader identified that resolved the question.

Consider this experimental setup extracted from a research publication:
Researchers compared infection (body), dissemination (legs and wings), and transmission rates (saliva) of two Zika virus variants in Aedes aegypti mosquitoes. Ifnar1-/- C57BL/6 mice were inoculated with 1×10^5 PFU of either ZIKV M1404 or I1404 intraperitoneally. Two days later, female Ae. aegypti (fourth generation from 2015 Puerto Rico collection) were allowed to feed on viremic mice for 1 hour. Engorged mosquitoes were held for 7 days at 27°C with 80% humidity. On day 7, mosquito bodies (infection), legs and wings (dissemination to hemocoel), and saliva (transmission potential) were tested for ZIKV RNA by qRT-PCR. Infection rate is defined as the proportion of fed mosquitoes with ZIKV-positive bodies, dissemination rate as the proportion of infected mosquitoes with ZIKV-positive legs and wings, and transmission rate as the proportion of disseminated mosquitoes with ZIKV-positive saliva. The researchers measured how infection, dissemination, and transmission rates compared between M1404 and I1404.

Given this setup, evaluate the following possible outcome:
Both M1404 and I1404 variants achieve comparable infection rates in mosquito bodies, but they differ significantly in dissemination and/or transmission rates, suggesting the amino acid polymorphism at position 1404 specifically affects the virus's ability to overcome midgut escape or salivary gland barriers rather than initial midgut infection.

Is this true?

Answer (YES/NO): YES